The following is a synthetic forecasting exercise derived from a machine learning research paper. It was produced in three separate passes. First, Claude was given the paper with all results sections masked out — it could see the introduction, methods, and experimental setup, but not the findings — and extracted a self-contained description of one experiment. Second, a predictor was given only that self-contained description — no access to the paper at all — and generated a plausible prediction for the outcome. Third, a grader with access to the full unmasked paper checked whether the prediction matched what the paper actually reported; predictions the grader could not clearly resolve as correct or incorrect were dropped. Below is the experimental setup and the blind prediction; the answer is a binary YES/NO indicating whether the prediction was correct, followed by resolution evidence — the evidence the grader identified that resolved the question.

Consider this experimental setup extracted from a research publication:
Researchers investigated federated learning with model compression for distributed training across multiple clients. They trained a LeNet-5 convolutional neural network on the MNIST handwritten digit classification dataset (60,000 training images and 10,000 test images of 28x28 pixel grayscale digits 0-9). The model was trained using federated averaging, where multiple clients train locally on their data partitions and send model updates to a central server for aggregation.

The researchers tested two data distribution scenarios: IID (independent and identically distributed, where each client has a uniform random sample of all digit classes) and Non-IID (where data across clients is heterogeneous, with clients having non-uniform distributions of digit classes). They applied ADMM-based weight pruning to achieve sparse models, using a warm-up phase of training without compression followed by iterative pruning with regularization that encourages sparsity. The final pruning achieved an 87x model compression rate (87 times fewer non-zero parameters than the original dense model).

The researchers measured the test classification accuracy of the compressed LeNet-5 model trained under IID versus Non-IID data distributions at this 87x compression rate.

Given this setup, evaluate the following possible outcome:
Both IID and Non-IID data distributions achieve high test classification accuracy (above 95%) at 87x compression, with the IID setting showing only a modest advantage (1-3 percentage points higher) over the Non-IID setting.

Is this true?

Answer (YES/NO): NO